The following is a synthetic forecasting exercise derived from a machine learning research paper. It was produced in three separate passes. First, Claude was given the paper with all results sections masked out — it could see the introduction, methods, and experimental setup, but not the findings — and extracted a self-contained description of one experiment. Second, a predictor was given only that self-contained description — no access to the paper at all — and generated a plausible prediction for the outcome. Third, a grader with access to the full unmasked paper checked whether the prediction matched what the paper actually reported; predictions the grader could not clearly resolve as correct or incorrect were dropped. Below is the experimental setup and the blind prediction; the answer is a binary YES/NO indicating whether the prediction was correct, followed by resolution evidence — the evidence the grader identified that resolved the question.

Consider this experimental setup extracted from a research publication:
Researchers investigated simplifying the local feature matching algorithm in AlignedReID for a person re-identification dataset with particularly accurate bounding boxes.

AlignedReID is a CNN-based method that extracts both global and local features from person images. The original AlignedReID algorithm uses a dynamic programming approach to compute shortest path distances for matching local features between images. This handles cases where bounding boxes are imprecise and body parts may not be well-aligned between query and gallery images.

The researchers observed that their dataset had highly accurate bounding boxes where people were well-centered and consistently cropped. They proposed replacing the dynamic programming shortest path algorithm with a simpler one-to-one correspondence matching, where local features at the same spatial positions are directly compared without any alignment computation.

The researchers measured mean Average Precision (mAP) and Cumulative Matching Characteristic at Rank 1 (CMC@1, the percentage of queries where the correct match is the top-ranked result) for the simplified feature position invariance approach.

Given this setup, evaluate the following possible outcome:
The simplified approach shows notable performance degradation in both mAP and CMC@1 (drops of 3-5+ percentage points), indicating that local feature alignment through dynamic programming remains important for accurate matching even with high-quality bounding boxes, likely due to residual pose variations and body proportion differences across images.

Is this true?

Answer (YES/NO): NO